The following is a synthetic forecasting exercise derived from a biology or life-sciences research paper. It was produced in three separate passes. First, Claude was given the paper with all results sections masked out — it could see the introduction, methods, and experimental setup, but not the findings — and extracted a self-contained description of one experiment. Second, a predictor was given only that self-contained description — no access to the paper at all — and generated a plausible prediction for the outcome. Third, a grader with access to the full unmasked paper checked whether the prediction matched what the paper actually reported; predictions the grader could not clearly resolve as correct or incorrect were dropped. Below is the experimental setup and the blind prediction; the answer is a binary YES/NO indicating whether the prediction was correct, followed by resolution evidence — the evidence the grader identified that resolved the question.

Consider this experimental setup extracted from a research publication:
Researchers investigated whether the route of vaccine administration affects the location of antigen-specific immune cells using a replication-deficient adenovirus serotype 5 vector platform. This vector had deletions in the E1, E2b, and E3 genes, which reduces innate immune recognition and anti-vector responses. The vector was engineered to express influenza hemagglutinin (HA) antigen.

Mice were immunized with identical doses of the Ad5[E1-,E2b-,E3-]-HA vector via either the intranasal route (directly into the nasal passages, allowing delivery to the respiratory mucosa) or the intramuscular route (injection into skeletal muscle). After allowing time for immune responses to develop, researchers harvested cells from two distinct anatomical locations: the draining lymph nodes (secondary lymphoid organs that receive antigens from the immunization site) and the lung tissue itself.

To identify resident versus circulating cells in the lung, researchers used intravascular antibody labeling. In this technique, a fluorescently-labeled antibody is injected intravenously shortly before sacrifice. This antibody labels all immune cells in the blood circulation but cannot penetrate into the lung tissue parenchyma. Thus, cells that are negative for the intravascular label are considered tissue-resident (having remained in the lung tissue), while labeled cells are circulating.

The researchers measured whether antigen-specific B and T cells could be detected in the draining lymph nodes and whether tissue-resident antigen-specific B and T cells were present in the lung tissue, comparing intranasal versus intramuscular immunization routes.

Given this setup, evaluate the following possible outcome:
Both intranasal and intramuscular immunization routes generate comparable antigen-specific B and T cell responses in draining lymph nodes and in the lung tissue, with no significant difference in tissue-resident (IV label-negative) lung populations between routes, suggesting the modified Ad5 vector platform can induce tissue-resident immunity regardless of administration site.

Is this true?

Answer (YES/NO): NO